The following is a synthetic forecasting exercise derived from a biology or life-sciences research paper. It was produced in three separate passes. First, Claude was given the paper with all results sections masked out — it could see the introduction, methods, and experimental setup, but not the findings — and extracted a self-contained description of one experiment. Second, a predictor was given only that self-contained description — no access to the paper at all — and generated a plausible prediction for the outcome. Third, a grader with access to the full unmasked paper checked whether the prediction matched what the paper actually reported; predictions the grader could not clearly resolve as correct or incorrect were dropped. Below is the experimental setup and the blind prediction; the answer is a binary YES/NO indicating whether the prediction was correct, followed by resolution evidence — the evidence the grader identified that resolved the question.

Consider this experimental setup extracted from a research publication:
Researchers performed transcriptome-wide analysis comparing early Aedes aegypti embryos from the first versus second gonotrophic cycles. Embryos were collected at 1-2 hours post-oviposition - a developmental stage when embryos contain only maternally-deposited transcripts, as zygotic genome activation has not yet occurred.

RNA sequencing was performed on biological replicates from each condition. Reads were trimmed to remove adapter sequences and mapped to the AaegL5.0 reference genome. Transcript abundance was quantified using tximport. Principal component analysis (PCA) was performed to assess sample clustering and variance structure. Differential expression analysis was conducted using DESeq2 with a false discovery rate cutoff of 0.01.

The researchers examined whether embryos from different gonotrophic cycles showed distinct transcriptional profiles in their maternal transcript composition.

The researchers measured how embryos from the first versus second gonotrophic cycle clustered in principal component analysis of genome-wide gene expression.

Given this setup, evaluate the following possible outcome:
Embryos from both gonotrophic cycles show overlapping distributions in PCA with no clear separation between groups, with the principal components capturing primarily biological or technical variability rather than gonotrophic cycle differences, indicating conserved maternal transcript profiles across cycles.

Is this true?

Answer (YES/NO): NO